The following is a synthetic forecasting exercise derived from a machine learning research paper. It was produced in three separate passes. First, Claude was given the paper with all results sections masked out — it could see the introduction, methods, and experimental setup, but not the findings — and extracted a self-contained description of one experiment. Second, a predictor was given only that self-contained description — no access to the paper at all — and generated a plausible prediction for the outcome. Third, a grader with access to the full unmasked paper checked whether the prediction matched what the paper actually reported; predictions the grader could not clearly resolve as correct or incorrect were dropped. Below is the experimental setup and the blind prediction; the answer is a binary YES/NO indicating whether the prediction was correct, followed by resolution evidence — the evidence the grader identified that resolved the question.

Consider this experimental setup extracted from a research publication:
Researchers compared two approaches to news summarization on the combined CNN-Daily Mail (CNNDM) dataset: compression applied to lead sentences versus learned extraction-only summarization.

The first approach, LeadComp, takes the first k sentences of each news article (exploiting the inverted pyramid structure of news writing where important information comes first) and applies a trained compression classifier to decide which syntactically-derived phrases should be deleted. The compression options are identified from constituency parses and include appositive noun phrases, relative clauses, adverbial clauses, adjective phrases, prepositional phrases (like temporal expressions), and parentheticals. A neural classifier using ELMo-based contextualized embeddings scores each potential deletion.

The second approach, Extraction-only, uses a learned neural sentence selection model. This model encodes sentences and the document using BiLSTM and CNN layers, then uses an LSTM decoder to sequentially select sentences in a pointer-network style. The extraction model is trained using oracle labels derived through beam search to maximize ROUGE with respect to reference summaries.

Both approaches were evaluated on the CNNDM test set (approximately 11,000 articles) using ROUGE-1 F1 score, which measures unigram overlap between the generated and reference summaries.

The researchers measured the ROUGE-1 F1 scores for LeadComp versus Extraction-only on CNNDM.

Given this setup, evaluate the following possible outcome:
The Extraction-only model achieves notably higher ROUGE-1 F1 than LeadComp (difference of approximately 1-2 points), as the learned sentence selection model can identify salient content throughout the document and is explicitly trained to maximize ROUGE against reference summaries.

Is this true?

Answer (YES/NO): NO